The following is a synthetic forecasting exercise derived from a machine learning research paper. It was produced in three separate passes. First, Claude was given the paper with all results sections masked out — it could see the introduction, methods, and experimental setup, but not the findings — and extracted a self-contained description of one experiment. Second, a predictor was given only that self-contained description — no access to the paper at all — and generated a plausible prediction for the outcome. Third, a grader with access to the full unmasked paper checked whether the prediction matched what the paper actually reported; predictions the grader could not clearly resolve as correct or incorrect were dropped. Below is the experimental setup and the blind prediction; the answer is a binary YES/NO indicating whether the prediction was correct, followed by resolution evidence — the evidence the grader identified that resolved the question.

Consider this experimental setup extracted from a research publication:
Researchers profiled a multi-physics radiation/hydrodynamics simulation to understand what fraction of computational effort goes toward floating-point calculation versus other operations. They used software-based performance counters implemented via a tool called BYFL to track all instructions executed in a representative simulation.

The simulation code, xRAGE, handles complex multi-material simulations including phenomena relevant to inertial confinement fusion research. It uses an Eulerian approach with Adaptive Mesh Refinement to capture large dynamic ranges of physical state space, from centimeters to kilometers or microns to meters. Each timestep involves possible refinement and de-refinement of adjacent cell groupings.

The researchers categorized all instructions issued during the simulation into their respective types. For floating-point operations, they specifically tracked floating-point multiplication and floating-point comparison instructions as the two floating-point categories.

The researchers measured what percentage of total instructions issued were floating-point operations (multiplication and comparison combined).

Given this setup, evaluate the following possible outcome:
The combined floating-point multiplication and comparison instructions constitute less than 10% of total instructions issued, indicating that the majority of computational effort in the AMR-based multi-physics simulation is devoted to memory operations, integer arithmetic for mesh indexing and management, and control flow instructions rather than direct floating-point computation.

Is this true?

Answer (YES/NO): YES